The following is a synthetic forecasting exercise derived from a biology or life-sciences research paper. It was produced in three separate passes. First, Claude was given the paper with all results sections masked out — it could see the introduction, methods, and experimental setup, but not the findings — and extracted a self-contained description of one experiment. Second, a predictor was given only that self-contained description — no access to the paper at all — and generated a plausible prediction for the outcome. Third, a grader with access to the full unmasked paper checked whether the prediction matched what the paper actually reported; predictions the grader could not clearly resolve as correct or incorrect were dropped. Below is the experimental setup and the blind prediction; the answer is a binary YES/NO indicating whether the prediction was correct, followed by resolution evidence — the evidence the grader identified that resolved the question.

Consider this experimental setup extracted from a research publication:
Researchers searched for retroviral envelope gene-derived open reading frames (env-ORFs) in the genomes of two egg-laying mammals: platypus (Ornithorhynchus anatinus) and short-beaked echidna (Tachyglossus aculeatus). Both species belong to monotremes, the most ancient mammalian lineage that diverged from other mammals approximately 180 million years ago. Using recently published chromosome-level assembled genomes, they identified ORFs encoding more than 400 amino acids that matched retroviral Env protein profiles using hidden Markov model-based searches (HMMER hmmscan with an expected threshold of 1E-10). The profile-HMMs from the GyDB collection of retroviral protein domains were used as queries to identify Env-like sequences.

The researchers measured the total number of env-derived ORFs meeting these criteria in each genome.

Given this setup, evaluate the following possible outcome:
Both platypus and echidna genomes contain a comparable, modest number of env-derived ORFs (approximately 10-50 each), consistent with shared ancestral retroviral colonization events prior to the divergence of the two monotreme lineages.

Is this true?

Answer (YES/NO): NO